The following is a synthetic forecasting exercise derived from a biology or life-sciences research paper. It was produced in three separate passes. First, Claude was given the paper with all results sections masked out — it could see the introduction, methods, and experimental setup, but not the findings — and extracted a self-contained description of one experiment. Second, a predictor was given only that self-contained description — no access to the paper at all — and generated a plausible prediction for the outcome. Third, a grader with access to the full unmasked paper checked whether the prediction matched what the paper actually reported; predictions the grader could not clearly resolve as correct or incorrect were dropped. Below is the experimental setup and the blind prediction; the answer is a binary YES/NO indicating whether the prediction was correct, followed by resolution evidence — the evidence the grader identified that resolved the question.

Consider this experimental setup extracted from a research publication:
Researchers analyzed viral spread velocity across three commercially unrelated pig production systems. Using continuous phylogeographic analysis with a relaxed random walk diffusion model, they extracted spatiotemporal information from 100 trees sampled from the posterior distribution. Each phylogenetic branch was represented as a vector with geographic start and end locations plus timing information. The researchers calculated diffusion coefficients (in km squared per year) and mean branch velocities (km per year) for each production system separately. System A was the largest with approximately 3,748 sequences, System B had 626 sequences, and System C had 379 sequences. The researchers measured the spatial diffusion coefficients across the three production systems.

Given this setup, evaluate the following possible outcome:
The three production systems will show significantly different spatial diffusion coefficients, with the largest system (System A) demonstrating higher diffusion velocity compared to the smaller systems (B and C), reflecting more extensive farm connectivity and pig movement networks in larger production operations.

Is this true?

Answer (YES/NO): NO